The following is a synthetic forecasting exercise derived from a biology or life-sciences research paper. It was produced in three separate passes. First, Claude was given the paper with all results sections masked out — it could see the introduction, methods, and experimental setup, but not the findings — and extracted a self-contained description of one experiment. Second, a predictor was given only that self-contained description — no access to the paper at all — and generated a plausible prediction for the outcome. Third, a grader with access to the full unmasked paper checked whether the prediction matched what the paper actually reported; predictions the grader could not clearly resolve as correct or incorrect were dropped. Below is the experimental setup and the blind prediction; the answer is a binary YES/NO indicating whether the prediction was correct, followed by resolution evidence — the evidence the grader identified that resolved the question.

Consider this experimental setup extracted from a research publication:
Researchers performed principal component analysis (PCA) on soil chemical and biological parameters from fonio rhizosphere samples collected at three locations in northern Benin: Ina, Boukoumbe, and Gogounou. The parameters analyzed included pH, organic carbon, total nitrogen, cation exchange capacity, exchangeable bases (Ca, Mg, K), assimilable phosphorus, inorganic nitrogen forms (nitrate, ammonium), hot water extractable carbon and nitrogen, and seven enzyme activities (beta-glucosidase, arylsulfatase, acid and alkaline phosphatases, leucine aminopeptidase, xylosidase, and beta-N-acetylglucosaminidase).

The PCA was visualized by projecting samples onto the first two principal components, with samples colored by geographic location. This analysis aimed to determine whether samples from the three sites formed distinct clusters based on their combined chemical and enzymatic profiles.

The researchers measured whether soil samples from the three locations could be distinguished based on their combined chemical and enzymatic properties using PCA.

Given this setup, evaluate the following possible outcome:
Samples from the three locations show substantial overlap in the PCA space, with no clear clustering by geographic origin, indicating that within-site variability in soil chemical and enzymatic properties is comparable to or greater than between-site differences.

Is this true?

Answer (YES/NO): NO